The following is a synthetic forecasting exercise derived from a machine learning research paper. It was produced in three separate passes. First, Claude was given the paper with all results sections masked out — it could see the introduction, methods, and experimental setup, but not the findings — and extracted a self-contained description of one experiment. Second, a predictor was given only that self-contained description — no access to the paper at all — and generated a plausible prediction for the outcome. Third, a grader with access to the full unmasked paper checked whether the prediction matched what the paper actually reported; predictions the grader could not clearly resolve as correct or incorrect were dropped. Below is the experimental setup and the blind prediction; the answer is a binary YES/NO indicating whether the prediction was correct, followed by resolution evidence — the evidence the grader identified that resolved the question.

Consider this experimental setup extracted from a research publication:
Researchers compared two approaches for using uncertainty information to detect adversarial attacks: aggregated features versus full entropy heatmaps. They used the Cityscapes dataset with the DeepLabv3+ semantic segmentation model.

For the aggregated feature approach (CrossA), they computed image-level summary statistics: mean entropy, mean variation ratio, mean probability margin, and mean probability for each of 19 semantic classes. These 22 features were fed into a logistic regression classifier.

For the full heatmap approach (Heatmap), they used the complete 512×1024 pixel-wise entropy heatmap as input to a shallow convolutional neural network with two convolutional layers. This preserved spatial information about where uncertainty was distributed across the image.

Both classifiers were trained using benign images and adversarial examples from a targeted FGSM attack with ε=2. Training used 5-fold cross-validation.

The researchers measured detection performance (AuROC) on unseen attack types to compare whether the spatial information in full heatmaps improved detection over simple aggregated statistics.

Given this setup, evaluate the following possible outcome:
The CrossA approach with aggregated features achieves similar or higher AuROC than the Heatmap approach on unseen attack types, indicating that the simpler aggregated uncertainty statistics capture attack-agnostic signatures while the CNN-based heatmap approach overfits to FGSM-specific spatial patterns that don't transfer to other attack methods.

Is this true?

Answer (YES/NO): YES